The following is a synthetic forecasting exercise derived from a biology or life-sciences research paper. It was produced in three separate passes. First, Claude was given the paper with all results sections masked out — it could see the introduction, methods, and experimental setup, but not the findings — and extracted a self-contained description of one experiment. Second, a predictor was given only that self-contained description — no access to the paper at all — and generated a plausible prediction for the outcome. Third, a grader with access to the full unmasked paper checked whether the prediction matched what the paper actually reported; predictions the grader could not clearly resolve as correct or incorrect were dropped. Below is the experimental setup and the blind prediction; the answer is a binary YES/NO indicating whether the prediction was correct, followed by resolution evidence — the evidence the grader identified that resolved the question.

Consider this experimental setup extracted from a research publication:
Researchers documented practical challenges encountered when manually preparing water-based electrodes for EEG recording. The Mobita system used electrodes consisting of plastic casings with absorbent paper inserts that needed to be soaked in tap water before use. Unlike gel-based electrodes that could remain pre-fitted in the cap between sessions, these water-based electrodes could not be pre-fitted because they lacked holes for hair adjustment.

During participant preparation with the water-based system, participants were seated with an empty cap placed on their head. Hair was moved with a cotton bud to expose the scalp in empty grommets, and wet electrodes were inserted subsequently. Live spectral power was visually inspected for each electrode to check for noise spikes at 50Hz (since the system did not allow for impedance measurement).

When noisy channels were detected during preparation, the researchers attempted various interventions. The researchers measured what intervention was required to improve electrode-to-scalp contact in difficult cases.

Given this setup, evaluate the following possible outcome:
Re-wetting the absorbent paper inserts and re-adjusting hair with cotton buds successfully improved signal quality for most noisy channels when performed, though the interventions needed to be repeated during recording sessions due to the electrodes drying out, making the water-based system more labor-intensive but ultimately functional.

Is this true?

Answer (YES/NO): NO